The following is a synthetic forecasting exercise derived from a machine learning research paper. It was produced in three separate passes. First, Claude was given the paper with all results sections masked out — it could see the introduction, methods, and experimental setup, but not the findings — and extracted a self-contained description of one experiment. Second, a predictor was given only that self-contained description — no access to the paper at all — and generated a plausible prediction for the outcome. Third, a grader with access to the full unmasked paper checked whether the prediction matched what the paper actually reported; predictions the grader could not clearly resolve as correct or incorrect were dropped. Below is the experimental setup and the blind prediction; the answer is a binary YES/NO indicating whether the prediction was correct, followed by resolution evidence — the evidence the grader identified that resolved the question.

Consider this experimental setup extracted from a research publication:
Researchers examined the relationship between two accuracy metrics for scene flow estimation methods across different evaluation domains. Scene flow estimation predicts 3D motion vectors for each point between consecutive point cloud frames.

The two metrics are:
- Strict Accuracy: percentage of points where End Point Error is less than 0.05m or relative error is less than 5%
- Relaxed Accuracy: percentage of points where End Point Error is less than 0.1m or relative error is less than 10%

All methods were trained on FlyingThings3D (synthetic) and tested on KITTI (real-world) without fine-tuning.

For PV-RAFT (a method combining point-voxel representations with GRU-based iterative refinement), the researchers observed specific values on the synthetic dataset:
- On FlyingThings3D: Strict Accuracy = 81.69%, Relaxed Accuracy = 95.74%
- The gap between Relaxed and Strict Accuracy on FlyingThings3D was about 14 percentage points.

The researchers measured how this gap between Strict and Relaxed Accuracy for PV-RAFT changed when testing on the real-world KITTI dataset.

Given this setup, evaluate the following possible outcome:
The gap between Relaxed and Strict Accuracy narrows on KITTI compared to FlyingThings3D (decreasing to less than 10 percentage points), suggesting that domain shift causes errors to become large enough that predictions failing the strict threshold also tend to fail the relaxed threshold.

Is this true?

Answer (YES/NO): NO